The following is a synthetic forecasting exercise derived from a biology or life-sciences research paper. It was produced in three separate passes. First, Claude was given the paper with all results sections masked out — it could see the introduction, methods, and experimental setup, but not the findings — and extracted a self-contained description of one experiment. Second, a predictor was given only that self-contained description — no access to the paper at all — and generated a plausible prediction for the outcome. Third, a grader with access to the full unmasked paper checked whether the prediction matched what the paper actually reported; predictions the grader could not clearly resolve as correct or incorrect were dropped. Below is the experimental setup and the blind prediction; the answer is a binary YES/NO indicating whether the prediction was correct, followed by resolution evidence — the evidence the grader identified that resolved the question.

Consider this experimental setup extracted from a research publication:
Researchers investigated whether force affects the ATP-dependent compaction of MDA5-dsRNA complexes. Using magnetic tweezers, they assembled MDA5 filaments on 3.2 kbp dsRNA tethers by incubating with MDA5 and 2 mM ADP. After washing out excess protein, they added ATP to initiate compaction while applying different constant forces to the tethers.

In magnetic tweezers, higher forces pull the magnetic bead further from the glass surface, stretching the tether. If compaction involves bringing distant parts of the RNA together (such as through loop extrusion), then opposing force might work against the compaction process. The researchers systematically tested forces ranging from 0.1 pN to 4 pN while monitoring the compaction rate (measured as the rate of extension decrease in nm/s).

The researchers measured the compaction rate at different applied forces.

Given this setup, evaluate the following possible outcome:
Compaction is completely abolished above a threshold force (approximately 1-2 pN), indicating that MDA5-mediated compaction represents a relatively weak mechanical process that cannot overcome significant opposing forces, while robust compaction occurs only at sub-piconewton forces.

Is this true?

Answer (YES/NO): NO